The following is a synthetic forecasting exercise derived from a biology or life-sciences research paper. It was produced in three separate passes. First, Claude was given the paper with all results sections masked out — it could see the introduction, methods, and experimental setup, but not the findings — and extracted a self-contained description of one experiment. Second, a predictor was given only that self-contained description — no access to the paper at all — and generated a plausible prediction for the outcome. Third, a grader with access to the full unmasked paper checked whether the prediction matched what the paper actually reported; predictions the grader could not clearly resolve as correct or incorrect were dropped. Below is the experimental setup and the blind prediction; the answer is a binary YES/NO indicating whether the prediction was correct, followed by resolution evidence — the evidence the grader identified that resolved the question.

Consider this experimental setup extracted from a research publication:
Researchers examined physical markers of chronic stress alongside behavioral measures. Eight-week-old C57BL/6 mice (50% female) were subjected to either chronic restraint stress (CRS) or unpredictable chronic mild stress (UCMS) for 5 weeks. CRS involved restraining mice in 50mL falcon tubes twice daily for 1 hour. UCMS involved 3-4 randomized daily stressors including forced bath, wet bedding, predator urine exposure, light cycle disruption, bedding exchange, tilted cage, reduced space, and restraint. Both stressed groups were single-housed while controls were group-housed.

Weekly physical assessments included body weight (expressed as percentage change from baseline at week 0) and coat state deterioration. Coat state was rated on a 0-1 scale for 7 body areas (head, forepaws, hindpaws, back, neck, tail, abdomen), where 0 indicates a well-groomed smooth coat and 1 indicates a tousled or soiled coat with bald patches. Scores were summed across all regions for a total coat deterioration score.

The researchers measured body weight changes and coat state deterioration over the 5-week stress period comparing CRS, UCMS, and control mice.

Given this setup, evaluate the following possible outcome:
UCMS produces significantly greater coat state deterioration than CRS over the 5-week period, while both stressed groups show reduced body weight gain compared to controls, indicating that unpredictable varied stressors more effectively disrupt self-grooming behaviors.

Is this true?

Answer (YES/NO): NO